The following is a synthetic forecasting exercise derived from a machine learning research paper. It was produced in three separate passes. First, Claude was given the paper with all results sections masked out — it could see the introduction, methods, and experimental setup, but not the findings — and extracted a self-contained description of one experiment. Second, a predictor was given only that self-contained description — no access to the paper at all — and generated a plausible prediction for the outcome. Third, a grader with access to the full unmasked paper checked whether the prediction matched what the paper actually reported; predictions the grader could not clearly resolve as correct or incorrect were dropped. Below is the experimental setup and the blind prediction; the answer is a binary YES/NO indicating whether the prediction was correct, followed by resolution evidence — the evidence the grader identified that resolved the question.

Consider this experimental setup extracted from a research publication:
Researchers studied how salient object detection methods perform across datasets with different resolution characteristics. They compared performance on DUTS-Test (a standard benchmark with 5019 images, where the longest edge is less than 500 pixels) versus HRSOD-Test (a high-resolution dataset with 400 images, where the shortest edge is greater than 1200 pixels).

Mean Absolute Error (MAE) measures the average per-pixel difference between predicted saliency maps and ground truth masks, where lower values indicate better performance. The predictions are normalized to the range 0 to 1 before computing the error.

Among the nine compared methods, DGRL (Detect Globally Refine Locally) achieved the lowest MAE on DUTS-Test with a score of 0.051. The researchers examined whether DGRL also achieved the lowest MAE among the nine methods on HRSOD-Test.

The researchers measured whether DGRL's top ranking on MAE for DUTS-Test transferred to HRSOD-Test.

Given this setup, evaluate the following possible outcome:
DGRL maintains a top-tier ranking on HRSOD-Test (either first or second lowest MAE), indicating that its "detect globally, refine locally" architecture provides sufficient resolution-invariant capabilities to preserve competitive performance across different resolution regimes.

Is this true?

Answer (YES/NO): YES